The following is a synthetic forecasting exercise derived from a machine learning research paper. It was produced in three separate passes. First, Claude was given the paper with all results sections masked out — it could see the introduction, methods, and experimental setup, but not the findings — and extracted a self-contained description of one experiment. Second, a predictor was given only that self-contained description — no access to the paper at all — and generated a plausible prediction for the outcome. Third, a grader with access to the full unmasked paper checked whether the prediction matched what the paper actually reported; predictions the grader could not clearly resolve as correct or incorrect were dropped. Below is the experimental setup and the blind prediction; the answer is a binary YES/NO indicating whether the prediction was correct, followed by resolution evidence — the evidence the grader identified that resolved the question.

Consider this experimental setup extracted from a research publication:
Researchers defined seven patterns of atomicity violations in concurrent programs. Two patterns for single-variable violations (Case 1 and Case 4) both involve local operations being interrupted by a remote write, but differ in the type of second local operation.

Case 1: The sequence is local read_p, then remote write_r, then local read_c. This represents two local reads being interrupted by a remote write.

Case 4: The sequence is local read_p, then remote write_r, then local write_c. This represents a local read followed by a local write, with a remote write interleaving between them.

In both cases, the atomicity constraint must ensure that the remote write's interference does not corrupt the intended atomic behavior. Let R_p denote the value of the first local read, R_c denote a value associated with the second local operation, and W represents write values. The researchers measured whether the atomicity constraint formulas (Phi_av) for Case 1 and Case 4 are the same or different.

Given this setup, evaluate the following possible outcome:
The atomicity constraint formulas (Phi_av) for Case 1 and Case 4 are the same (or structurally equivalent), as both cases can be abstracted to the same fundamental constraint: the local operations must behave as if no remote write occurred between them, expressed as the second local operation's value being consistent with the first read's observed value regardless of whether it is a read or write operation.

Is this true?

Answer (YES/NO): YES